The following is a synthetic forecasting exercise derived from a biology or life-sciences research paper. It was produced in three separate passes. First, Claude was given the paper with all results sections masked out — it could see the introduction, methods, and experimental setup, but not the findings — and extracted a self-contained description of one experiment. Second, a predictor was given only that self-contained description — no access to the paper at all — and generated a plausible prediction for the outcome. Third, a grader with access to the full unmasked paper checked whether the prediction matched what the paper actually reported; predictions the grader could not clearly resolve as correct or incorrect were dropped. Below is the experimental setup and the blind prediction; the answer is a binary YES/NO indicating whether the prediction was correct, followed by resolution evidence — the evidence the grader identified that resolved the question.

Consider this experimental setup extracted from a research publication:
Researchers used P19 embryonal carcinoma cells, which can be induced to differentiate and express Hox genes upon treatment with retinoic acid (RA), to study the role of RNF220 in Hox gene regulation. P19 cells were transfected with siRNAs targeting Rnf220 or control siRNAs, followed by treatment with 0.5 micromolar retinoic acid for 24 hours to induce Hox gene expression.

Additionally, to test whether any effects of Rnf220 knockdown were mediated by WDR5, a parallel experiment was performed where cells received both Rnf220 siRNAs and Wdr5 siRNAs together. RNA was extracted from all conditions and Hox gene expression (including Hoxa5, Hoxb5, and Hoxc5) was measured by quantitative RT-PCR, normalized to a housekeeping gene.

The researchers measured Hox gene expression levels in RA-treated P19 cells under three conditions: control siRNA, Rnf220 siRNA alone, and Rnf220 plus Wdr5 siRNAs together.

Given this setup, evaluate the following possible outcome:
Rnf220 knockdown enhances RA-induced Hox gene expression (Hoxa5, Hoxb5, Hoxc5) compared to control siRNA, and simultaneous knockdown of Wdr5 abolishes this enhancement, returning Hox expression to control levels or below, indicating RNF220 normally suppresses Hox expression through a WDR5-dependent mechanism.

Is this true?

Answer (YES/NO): NO